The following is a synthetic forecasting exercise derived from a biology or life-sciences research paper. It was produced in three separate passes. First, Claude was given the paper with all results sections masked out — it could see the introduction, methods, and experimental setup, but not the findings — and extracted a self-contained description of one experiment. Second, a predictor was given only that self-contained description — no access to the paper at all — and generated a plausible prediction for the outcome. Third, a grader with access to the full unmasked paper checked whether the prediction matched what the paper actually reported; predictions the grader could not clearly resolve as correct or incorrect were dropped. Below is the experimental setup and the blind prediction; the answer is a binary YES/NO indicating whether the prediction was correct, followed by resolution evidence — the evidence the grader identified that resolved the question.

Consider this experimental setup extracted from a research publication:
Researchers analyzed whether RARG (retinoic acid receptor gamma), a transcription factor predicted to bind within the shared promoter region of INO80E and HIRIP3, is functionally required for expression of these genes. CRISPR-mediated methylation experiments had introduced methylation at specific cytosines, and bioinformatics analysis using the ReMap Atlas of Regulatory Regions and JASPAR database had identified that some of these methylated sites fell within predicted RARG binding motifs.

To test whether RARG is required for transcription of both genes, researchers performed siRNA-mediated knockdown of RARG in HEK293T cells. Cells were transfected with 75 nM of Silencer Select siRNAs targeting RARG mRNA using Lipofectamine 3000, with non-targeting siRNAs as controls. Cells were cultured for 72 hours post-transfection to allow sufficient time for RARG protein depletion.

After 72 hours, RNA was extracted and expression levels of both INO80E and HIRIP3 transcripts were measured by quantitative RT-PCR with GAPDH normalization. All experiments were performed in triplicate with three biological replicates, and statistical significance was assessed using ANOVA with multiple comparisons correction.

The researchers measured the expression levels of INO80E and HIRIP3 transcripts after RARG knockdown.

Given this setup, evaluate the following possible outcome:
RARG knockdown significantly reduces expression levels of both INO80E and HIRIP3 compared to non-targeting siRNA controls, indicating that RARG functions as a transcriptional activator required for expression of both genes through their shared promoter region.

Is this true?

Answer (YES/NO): NO